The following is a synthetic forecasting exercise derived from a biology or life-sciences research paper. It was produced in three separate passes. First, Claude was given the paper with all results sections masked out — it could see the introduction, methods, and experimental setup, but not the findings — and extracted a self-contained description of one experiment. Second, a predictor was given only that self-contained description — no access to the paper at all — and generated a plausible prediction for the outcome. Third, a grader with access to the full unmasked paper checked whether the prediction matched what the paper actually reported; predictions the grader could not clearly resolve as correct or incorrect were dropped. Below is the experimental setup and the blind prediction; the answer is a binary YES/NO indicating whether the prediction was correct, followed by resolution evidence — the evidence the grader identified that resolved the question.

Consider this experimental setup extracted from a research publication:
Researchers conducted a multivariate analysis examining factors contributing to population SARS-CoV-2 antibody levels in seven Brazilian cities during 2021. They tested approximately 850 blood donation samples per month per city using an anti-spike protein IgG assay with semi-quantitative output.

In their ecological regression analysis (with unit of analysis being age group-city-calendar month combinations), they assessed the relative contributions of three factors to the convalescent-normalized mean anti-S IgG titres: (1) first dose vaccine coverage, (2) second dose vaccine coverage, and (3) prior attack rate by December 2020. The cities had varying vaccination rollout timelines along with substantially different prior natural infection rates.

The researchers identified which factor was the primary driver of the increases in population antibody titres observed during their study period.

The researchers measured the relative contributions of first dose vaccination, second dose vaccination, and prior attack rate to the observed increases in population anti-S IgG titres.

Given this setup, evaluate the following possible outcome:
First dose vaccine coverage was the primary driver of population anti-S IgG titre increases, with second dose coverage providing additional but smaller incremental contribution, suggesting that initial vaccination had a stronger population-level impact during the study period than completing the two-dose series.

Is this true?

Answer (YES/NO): NO